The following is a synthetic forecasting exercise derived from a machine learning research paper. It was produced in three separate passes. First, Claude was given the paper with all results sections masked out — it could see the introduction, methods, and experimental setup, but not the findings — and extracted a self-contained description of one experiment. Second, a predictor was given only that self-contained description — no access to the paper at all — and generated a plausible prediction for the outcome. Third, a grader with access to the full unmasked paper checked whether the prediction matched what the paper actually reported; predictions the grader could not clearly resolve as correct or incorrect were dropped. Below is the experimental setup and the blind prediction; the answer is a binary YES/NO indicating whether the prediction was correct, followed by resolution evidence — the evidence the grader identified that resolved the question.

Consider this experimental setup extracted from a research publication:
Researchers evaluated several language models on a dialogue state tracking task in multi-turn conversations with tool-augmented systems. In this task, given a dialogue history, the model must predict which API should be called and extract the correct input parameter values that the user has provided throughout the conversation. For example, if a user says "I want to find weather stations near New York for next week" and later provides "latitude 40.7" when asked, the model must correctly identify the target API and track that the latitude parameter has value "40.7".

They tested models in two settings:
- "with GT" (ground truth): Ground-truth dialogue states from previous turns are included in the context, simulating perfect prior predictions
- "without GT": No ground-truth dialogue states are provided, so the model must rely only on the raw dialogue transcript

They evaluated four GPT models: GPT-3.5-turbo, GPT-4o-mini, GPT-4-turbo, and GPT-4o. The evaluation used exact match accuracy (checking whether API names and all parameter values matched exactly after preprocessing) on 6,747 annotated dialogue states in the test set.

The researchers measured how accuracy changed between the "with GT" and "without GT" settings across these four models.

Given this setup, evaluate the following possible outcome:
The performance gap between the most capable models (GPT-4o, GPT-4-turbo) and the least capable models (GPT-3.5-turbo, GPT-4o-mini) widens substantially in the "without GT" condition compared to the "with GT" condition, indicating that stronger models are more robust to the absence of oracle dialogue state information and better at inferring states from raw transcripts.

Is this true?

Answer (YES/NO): NO